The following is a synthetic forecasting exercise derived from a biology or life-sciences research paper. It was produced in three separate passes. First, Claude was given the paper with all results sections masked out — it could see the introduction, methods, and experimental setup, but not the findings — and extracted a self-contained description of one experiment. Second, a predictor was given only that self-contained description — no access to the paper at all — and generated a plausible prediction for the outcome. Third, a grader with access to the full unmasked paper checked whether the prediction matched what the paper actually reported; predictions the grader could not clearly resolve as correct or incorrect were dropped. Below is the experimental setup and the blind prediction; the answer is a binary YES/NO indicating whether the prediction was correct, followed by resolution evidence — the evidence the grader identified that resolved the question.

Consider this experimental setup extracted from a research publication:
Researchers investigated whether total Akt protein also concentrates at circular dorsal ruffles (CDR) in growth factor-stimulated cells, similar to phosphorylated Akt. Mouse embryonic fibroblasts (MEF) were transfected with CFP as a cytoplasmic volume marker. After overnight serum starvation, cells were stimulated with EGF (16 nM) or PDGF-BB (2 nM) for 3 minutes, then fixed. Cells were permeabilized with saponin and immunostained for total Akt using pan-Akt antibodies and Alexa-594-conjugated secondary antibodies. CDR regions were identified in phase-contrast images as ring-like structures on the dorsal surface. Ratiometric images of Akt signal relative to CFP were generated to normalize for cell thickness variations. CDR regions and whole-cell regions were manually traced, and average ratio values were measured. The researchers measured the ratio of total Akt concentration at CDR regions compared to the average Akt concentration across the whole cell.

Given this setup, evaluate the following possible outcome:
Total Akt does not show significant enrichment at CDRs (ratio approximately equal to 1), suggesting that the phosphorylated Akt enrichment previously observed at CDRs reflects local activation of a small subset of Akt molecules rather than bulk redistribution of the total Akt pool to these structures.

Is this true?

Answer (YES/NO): NO